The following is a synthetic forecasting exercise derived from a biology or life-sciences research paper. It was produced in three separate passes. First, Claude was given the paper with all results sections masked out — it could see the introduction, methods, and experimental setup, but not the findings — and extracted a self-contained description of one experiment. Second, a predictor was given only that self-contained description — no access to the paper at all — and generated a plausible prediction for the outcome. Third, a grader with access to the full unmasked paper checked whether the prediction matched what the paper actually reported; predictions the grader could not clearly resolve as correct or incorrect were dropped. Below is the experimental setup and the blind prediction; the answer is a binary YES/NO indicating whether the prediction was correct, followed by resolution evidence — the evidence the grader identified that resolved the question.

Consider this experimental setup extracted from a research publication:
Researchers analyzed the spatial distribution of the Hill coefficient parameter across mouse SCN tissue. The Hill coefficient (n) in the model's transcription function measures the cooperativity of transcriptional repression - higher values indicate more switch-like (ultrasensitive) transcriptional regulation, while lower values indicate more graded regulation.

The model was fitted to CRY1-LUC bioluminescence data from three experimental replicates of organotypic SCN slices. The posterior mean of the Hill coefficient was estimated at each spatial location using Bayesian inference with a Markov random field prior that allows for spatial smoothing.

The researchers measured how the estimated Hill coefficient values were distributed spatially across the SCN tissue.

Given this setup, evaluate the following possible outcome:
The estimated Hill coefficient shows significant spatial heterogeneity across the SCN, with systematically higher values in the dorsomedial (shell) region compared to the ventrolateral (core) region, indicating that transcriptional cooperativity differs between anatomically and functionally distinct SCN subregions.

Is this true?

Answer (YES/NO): NO